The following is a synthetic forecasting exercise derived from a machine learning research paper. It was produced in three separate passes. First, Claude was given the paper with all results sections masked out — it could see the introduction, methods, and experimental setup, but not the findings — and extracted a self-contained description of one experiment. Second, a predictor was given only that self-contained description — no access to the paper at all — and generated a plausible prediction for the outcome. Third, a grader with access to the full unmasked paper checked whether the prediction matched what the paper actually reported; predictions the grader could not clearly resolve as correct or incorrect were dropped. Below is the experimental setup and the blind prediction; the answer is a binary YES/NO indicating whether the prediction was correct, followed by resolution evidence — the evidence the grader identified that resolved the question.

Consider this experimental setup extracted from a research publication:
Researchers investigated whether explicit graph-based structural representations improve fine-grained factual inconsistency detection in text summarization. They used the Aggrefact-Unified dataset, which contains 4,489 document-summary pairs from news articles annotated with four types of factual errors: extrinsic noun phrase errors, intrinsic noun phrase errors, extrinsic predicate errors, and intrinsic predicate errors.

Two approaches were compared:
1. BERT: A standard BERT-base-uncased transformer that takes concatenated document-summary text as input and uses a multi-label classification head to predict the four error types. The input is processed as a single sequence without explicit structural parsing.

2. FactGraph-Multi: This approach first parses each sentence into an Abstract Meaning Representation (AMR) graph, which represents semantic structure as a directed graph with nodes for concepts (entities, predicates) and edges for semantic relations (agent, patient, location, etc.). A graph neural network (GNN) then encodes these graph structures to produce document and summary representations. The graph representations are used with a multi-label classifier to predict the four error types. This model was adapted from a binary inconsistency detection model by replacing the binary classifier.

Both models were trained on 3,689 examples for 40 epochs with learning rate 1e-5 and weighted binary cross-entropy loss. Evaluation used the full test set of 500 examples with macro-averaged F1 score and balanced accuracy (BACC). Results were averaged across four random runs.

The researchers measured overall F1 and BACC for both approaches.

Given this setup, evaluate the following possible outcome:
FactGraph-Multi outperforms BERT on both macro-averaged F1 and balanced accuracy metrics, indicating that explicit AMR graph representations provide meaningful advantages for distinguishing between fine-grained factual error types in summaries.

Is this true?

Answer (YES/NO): NO